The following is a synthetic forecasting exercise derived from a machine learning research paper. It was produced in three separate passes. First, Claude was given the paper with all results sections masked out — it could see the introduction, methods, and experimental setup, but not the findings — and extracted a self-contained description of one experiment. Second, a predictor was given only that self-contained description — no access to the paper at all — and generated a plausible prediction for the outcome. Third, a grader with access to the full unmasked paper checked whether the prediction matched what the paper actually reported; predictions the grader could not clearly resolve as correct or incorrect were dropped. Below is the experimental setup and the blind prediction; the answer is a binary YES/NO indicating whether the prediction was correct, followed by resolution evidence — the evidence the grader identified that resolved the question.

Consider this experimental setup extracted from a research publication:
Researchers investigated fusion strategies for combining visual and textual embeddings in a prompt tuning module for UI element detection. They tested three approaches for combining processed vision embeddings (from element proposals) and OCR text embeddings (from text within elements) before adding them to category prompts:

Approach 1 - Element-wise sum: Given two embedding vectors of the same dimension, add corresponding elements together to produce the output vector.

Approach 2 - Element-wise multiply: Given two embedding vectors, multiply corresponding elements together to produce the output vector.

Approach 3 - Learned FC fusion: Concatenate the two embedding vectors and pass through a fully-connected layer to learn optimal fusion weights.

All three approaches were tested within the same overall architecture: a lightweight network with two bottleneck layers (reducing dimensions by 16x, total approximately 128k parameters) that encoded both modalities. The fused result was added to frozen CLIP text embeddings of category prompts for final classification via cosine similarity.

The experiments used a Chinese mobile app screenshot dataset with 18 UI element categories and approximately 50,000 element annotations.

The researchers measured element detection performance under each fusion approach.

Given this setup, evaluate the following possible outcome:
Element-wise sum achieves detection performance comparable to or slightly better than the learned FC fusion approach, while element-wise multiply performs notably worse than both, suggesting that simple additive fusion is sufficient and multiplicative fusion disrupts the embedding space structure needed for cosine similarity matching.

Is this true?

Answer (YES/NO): YES